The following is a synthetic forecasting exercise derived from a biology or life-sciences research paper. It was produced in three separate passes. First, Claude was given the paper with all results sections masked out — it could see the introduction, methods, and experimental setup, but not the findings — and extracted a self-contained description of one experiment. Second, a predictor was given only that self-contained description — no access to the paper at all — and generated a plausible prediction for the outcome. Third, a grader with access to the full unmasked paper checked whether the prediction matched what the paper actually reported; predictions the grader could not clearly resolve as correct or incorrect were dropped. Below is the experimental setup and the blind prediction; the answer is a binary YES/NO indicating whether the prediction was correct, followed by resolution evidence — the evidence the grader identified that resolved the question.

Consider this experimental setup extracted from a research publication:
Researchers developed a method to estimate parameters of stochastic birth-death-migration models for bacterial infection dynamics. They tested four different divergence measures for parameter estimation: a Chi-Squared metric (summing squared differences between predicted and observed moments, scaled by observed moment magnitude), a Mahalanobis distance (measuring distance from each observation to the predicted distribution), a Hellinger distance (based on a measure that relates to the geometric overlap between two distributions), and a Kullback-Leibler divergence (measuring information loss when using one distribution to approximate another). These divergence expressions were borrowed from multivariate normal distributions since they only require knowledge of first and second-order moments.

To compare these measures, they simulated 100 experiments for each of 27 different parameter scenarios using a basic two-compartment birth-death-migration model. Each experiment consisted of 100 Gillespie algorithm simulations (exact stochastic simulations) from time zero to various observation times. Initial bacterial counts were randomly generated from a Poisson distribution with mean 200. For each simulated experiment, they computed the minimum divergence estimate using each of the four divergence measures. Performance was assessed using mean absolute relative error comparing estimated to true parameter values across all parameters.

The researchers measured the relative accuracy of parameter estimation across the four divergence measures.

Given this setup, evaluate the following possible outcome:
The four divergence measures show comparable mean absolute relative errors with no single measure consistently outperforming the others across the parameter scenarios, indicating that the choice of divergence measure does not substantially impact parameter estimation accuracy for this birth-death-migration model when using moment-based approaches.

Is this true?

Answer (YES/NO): NO